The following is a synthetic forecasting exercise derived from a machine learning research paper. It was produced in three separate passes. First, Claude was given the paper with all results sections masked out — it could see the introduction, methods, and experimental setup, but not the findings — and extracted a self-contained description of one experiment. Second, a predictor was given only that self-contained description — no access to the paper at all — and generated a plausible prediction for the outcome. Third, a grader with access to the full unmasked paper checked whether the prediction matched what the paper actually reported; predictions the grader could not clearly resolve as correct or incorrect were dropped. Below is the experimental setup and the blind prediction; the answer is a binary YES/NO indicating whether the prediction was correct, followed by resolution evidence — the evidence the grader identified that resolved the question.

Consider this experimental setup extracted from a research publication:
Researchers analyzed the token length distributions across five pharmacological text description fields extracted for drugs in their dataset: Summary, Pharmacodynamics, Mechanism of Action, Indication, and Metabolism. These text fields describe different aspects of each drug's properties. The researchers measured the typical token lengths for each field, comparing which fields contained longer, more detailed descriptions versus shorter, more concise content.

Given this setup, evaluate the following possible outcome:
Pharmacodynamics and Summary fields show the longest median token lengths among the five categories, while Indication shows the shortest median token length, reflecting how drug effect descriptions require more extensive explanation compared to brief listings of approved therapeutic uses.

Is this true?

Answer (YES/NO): NO